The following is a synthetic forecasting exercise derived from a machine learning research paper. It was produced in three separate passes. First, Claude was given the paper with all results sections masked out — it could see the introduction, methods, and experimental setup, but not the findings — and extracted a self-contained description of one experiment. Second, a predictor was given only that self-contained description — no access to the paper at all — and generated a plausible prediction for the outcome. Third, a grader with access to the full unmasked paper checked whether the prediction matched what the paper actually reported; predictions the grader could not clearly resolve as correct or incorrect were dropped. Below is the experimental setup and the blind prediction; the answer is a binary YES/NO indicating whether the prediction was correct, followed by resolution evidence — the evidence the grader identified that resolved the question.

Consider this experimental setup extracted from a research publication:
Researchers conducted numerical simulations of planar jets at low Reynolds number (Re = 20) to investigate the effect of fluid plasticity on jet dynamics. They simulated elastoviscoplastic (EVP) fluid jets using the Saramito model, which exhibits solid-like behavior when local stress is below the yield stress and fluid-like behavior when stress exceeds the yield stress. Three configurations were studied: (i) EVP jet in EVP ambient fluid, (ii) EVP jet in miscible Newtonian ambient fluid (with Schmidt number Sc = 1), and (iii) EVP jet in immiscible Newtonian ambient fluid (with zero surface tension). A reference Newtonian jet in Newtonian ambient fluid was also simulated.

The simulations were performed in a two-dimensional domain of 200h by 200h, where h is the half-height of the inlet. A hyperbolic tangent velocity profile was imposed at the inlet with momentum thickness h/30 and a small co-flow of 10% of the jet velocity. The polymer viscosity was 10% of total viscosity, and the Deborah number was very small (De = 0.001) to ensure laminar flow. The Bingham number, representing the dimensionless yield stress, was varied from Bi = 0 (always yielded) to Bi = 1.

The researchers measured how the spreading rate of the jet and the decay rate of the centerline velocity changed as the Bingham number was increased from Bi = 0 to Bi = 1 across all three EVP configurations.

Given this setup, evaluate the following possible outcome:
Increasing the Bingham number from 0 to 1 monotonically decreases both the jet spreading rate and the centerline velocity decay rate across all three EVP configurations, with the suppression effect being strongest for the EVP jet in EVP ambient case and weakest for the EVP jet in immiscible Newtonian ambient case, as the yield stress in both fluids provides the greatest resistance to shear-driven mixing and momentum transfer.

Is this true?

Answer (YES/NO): NO